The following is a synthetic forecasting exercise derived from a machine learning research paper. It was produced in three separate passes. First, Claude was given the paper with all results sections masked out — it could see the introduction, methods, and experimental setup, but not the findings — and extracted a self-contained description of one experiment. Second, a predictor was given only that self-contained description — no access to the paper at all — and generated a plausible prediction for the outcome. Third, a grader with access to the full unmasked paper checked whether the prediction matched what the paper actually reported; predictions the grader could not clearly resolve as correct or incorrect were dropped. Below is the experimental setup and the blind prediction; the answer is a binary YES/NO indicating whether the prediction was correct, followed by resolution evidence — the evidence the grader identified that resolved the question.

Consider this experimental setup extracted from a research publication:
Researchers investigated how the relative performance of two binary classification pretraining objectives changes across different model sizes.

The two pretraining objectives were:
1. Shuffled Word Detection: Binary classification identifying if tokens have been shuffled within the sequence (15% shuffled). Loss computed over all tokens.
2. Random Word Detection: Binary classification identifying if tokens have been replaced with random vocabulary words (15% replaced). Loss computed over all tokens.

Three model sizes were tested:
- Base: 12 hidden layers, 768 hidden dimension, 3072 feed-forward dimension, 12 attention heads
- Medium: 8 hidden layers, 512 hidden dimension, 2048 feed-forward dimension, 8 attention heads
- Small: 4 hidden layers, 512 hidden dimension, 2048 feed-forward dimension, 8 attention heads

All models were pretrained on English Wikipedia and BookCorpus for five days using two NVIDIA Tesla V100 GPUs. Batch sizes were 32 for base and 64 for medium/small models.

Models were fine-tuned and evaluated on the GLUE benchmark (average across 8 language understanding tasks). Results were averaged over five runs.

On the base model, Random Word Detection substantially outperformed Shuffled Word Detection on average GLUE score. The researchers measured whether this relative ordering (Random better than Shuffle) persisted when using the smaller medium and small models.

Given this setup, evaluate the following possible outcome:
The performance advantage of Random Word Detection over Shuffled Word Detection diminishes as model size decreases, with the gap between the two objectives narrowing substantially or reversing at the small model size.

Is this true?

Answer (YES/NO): NO